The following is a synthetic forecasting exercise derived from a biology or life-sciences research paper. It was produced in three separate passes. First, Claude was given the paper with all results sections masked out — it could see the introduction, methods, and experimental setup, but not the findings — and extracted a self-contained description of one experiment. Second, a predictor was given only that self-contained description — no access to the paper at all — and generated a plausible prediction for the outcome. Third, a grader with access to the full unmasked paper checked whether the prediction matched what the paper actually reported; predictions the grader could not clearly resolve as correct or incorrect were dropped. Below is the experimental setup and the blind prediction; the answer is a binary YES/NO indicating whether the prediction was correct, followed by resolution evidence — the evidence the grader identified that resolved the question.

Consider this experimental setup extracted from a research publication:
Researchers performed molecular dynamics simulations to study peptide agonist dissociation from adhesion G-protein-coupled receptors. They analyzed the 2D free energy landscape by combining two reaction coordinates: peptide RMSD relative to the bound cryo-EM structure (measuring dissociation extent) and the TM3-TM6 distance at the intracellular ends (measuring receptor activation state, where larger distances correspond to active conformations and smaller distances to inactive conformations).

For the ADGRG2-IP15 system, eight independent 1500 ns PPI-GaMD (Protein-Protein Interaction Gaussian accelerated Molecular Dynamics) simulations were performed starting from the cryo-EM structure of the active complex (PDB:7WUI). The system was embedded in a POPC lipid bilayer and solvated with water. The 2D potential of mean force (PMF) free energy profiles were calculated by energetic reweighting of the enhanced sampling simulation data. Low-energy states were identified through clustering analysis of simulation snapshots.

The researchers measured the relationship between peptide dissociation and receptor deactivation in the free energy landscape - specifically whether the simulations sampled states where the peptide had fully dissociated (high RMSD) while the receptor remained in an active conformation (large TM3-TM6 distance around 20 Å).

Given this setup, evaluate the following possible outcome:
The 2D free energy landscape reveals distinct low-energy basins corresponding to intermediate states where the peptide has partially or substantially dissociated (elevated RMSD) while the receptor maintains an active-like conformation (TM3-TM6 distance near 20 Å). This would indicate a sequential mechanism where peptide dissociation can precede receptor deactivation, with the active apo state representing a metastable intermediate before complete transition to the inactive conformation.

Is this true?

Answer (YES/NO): YES